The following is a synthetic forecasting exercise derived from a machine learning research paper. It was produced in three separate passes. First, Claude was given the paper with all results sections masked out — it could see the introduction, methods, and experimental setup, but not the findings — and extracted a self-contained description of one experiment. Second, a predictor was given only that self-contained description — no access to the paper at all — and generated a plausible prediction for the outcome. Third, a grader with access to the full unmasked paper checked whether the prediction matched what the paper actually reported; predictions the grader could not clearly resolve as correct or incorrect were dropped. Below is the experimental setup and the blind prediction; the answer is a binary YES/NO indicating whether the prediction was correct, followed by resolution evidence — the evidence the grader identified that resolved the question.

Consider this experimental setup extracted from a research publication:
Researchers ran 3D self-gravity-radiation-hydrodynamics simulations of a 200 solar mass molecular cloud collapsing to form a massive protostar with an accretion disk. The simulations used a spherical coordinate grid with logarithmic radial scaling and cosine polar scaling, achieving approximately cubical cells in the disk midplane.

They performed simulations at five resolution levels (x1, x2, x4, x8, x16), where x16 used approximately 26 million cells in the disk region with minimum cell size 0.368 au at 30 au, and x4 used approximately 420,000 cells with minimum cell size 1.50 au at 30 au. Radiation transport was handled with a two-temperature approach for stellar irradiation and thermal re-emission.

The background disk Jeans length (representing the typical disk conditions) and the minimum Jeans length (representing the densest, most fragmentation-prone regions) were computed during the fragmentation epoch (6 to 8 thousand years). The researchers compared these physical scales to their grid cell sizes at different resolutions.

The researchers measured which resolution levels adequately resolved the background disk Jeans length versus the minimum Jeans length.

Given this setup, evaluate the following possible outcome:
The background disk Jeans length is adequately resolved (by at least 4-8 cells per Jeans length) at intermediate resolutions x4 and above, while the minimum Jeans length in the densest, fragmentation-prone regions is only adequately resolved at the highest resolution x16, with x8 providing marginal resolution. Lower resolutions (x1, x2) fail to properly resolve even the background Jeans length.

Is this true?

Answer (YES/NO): NO